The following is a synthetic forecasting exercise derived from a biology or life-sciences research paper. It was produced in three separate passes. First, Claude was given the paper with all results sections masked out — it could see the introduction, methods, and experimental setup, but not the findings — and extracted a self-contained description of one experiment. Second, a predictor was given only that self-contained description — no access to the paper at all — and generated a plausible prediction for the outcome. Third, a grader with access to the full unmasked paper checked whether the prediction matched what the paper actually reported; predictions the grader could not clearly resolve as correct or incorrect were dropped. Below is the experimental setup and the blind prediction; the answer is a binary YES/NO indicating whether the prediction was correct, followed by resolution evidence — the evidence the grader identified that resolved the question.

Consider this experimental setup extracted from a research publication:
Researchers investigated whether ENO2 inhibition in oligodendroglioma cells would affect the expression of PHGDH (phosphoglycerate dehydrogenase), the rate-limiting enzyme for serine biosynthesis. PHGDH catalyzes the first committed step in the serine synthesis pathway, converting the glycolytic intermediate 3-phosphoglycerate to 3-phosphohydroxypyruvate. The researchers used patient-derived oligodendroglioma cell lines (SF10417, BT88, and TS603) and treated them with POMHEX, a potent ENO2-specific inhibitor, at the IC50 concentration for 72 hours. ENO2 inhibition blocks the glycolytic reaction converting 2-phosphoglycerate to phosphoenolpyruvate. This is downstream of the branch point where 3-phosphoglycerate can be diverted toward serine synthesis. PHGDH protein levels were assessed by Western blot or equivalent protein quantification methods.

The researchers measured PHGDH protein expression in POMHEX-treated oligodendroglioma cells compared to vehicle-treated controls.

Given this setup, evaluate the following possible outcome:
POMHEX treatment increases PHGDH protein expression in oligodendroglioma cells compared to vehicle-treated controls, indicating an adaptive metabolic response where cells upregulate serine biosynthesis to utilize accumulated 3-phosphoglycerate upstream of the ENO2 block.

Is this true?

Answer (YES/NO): YES